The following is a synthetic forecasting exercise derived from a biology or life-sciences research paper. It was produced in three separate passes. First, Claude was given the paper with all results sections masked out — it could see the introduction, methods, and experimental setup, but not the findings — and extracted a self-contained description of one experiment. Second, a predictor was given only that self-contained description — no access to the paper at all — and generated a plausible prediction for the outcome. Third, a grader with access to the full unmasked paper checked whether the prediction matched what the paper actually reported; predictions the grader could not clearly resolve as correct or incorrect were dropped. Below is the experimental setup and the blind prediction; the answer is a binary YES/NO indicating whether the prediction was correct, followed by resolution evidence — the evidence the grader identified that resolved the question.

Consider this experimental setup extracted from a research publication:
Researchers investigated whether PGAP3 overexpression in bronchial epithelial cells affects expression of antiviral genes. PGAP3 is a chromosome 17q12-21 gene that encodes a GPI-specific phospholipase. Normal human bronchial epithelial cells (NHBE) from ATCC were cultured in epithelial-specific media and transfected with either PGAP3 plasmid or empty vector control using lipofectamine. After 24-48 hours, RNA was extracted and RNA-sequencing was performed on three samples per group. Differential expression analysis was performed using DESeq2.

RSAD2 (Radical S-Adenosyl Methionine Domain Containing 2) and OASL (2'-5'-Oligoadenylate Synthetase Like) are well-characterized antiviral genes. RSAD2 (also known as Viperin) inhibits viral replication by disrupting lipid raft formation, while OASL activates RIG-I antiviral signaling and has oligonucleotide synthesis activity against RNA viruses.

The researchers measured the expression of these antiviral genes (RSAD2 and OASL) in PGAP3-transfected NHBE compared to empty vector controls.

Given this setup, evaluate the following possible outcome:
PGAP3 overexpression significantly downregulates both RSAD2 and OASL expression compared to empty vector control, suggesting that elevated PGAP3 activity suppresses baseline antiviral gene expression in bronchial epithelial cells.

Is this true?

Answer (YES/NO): NO